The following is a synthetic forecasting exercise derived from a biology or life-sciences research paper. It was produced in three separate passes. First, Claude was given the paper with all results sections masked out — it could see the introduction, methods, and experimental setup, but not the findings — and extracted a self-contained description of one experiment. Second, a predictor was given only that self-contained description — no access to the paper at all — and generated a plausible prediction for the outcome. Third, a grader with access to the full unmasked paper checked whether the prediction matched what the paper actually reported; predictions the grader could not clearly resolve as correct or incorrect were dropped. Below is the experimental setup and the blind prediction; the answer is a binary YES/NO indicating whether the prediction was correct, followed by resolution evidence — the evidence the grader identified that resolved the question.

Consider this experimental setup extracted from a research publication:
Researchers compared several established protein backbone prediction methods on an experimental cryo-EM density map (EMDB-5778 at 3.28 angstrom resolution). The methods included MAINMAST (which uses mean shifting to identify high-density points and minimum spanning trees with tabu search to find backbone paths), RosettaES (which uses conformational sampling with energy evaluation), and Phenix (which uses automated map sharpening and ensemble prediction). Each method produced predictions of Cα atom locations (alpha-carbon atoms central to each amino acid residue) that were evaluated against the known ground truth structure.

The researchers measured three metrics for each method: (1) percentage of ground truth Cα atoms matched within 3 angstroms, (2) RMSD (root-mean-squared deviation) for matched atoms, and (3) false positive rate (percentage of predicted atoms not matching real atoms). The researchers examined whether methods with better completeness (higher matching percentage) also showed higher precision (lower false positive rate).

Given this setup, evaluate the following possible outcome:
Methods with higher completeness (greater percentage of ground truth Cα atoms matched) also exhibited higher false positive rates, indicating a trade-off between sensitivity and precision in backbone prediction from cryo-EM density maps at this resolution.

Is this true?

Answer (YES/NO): NO